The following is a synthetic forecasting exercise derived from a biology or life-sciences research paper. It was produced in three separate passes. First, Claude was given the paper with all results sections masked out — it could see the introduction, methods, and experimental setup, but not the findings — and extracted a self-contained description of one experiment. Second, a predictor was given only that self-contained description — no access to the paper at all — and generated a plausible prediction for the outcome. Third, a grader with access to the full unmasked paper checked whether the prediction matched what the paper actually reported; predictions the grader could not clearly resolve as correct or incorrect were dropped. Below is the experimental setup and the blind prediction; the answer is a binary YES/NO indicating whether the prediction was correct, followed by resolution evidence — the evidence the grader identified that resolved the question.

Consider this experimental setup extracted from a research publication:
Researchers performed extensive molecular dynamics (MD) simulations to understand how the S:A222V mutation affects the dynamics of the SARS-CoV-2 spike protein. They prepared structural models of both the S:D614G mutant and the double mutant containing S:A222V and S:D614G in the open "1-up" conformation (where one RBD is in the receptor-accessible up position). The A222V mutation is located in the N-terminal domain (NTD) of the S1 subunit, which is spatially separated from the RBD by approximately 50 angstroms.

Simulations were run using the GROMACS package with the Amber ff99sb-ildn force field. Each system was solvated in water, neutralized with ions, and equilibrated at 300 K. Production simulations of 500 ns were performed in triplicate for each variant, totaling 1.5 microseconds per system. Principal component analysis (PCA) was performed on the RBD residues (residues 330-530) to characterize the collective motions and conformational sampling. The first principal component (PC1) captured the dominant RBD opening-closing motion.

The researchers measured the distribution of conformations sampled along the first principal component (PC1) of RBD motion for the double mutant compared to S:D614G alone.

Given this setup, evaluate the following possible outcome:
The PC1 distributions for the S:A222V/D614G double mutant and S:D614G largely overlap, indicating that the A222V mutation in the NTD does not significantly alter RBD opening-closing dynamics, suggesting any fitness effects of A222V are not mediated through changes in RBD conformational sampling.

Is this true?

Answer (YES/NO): NO